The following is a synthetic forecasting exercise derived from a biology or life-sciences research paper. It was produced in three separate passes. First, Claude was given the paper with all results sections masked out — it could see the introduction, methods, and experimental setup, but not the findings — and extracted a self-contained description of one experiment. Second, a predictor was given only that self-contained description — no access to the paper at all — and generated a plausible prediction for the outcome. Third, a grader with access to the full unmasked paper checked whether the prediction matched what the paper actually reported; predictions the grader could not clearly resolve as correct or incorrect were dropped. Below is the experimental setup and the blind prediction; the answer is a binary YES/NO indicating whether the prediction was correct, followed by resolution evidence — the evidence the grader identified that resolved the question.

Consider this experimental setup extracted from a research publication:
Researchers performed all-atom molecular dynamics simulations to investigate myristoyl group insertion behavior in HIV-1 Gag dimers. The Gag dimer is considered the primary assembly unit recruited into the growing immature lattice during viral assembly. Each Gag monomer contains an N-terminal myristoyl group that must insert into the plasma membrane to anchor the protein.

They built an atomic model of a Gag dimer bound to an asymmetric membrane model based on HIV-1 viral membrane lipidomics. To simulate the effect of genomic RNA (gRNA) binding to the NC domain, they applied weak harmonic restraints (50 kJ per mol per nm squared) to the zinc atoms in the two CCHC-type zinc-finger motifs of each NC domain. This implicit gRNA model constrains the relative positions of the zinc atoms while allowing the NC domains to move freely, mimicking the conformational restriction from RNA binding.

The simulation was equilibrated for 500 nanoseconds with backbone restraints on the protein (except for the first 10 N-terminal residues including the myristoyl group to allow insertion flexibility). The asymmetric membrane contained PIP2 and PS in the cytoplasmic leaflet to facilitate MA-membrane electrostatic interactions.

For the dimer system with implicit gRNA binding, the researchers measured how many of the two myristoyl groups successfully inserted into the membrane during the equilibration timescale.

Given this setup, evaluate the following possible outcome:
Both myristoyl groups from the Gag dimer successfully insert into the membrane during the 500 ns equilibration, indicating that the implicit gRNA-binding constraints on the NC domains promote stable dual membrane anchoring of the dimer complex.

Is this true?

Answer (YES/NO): NO